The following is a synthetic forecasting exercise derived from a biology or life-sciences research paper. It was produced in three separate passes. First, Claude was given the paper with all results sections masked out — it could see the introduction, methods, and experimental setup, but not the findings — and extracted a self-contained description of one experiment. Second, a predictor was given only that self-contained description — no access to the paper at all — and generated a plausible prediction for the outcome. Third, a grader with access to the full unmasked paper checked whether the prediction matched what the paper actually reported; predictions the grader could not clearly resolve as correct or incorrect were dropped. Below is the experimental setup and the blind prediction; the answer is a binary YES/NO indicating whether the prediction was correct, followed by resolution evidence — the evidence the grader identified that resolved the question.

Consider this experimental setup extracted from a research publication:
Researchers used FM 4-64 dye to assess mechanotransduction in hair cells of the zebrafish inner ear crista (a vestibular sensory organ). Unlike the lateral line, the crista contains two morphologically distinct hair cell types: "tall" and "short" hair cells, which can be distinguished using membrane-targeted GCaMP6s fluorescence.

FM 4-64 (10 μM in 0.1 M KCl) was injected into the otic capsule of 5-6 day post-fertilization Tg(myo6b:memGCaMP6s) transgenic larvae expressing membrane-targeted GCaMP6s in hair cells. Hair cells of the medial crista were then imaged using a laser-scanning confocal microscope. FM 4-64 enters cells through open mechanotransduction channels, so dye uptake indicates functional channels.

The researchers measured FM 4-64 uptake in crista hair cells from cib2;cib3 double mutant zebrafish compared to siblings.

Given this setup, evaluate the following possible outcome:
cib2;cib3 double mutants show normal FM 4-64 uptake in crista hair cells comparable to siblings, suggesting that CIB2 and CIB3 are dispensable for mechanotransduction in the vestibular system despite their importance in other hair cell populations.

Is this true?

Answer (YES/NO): NO